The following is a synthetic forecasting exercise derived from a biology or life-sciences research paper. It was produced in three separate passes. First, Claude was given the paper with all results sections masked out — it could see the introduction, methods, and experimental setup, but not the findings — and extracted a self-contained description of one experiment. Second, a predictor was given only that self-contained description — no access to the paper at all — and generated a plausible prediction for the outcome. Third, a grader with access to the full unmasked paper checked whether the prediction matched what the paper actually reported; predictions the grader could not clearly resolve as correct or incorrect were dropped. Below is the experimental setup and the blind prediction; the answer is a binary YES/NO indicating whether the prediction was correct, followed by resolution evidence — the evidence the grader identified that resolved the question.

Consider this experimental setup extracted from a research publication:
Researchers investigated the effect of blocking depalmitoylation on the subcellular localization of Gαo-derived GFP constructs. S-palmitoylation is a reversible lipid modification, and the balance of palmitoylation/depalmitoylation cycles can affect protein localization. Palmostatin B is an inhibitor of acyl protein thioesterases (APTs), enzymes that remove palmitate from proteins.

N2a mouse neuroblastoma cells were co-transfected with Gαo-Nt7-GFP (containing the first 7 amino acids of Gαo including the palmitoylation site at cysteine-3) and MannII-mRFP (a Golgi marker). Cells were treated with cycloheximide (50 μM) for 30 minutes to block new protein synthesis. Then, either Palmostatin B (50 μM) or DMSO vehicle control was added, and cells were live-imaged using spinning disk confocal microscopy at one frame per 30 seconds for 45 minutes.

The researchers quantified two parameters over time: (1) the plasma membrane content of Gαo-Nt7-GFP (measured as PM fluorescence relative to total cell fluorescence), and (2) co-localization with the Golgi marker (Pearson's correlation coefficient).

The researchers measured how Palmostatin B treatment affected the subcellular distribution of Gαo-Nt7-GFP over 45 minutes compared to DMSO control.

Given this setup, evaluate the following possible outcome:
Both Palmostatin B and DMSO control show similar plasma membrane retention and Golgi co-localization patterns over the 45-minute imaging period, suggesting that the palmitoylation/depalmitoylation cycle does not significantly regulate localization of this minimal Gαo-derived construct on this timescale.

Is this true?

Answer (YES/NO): NO